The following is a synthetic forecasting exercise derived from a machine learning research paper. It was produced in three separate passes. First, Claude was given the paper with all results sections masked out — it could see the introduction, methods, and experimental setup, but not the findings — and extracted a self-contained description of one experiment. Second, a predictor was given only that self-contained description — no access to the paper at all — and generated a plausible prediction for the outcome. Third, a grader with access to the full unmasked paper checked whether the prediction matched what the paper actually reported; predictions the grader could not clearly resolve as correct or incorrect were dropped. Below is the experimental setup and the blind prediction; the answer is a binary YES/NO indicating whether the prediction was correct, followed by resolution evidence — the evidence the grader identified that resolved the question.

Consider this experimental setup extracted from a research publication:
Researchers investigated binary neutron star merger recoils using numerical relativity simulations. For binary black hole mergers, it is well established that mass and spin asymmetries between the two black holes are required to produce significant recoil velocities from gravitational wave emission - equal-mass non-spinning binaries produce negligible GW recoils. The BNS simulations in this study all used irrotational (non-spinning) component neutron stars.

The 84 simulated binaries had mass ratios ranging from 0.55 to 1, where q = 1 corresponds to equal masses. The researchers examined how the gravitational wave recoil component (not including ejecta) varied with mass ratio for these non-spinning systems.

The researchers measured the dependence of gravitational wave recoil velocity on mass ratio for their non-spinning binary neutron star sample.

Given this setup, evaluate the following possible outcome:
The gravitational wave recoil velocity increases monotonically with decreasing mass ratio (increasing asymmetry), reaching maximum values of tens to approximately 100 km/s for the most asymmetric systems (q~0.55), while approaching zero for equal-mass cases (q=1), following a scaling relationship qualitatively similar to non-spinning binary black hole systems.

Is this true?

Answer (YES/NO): NO